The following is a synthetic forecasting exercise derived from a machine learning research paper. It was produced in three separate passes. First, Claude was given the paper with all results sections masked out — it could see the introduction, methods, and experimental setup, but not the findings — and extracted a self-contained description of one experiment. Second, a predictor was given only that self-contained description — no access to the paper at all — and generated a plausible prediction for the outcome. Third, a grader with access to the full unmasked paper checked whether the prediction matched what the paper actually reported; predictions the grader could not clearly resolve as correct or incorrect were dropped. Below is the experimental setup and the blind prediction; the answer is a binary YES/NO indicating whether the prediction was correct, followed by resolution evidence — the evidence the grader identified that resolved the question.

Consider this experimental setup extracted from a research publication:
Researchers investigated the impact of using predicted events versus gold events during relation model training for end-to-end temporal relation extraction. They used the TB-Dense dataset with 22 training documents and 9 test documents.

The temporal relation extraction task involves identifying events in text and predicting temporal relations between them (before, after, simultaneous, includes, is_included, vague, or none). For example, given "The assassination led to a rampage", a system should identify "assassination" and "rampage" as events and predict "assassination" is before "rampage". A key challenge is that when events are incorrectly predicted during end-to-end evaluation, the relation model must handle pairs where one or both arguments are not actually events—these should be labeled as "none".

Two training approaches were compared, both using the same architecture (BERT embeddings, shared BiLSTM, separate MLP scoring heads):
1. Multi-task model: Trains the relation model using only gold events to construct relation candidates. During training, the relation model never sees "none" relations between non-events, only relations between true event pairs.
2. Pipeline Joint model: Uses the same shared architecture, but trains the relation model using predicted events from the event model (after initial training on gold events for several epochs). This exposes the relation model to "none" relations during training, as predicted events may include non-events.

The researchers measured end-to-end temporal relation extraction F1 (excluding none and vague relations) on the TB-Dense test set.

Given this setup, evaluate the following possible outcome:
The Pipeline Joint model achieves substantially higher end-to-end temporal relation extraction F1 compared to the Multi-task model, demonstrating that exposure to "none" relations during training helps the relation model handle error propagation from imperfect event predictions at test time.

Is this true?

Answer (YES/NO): NO